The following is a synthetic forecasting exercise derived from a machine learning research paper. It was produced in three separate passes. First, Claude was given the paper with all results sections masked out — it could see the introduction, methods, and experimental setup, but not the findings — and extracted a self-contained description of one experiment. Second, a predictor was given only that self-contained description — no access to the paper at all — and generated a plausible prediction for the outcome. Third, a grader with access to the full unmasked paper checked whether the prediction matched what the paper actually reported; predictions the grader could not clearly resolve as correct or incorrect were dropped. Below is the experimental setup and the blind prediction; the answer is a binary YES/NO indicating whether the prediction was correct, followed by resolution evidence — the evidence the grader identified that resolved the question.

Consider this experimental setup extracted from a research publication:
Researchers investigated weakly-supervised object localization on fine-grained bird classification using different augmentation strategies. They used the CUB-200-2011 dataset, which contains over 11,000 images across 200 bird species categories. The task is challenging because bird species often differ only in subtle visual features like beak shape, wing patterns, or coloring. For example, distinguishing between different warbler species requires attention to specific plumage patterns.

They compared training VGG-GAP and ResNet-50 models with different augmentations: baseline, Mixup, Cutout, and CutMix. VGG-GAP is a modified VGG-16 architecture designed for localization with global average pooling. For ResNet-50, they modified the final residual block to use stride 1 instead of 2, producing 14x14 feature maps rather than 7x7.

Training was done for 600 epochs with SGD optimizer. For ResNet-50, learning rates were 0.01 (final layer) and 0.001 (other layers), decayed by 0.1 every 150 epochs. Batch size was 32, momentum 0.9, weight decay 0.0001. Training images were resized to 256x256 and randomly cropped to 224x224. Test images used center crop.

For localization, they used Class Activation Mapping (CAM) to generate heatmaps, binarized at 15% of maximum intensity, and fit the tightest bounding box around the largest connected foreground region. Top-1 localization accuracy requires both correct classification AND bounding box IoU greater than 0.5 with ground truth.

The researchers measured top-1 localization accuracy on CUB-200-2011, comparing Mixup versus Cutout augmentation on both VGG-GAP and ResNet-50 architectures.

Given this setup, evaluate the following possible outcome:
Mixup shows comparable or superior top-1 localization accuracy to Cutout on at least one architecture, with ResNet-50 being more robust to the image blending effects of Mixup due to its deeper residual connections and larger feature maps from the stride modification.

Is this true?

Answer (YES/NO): NO